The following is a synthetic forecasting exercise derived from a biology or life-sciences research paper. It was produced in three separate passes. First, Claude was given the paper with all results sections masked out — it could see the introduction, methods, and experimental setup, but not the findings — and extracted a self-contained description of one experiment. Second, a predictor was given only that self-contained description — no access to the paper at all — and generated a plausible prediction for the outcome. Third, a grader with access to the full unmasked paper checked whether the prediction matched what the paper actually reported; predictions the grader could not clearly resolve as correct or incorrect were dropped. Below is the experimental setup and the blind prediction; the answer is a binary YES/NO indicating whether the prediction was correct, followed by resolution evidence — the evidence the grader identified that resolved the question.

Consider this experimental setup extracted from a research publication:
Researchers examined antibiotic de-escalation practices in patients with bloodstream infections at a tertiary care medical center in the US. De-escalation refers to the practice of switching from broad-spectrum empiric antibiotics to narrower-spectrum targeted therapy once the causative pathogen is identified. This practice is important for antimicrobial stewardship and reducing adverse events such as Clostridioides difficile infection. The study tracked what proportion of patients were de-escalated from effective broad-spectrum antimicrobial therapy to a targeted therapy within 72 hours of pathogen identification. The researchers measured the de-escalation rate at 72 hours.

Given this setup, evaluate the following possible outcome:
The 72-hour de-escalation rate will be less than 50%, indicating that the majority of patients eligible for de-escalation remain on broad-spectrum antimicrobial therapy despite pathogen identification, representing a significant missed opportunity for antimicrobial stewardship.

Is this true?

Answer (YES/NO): NO